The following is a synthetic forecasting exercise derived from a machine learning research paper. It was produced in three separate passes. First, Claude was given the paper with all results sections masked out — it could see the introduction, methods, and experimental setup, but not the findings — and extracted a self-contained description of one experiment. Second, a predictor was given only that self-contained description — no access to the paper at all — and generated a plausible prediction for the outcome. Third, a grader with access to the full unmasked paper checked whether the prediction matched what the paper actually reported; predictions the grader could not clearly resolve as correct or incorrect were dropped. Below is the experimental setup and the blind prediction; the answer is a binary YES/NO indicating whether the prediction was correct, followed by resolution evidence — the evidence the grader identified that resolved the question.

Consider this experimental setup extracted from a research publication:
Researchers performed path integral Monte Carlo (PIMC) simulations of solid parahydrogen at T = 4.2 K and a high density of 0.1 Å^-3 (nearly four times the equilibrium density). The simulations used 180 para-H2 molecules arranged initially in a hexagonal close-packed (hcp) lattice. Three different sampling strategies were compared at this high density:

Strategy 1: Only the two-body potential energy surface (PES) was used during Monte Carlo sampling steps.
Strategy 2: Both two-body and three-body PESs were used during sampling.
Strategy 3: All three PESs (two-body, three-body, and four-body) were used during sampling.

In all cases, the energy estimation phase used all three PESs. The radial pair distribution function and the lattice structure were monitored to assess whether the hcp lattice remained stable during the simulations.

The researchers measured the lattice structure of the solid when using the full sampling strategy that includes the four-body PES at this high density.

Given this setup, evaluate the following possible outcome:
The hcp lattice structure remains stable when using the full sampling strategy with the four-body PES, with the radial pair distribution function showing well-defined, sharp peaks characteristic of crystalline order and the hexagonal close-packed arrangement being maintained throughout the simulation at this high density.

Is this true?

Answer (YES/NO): NO